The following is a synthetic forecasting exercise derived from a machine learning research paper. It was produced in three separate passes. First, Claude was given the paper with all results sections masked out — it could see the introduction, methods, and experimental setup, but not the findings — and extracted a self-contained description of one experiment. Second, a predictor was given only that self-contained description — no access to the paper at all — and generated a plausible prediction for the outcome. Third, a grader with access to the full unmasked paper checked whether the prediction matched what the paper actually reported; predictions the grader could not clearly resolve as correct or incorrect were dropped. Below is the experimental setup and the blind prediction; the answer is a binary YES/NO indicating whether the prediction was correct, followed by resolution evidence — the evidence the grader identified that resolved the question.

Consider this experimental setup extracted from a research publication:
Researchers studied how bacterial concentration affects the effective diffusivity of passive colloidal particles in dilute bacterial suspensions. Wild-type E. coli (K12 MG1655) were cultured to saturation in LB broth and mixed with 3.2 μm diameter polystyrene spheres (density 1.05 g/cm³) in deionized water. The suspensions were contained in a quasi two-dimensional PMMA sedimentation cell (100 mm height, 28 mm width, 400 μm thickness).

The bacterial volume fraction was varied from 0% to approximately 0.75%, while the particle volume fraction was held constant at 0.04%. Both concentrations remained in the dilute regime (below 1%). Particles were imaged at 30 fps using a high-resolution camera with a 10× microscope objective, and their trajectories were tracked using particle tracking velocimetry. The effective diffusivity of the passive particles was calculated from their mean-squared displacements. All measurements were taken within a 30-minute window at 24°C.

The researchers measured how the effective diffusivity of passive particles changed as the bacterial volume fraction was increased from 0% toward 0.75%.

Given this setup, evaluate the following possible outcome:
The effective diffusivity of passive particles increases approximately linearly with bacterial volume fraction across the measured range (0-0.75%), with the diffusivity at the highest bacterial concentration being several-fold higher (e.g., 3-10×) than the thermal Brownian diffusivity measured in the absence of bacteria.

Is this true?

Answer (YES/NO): NO